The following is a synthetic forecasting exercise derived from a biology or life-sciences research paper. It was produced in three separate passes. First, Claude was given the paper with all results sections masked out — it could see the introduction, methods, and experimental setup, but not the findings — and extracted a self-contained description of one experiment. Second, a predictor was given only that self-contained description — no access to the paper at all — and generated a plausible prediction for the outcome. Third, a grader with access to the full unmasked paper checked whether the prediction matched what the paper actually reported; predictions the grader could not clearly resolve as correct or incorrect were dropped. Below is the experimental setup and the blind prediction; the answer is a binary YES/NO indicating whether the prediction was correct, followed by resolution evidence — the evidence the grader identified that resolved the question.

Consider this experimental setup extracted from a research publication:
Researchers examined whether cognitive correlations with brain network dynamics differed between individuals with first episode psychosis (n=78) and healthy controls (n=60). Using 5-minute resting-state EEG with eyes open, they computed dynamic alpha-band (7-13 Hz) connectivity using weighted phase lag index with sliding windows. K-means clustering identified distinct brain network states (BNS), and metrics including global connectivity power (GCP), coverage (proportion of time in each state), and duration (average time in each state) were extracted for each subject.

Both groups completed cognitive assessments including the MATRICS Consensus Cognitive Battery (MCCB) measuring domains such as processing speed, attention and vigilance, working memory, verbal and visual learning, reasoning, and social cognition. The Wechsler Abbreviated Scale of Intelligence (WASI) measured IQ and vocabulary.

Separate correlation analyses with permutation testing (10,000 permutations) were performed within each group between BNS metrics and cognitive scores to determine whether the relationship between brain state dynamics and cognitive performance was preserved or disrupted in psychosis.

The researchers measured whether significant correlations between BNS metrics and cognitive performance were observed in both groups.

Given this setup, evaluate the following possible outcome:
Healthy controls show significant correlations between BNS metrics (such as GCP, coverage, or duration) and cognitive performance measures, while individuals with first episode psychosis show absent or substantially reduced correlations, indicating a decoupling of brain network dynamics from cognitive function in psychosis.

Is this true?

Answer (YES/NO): YES